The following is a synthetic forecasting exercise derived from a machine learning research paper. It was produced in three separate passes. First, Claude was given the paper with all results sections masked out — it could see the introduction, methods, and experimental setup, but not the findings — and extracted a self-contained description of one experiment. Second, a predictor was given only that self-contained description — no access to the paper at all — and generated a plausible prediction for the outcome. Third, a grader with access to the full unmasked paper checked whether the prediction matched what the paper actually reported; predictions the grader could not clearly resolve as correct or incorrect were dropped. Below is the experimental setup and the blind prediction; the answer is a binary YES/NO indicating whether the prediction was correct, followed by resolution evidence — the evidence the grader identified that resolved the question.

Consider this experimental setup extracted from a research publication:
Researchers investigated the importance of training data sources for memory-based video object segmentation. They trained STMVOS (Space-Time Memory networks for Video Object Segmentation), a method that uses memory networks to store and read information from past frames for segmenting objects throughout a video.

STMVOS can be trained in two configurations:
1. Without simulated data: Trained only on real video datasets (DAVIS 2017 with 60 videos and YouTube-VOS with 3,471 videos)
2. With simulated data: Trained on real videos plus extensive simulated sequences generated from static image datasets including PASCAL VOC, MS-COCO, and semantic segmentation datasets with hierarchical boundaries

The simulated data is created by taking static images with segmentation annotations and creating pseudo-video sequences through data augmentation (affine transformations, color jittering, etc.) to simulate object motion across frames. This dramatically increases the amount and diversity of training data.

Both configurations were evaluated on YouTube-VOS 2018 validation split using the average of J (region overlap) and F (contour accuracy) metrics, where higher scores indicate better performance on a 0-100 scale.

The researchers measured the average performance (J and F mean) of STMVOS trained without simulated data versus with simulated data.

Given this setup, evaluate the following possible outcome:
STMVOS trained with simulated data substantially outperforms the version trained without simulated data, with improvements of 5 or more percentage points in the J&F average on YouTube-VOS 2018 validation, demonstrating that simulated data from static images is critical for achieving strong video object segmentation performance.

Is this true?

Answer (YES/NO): YES